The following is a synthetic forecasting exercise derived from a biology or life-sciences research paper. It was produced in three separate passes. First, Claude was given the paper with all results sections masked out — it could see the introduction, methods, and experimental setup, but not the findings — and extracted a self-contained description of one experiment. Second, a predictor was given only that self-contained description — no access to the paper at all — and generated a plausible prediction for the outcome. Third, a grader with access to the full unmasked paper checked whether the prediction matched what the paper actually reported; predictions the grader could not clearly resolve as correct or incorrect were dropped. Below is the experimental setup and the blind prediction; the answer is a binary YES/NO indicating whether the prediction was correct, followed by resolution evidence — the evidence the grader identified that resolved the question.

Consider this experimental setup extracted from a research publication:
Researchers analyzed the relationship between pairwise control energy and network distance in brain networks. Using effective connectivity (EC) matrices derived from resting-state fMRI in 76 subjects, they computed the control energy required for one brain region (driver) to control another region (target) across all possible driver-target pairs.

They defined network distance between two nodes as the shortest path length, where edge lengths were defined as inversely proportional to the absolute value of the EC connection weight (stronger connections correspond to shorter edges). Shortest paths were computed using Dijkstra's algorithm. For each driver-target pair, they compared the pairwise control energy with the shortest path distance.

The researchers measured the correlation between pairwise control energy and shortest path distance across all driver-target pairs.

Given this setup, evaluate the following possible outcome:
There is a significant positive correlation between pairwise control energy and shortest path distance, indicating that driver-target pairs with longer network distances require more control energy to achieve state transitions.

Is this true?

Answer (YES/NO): YES